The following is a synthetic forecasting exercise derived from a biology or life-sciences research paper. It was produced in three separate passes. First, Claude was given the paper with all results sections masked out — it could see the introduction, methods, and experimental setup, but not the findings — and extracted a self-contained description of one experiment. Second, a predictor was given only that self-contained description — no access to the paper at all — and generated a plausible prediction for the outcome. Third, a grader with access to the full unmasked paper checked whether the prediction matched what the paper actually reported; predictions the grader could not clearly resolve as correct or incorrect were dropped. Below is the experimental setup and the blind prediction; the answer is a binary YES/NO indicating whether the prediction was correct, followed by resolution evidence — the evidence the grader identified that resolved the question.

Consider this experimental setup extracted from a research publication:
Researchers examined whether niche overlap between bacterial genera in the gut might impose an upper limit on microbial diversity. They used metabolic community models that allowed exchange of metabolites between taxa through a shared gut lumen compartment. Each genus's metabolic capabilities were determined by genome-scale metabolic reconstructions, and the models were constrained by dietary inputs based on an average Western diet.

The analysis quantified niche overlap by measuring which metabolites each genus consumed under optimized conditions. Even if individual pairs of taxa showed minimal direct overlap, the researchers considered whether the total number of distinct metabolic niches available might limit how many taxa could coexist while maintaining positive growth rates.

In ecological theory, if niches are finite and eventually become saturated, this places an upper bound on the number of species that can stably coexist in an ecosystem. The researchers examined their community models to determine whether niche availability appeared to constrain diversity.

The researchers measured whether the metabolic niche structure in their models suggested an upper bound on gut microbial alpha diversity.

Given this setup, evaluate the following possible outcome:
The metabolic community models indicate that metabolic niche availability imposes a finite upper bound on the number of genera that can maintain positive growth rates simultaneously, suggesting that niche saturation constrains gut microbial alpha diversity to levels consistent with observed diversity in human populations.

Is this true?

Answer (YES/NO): NO